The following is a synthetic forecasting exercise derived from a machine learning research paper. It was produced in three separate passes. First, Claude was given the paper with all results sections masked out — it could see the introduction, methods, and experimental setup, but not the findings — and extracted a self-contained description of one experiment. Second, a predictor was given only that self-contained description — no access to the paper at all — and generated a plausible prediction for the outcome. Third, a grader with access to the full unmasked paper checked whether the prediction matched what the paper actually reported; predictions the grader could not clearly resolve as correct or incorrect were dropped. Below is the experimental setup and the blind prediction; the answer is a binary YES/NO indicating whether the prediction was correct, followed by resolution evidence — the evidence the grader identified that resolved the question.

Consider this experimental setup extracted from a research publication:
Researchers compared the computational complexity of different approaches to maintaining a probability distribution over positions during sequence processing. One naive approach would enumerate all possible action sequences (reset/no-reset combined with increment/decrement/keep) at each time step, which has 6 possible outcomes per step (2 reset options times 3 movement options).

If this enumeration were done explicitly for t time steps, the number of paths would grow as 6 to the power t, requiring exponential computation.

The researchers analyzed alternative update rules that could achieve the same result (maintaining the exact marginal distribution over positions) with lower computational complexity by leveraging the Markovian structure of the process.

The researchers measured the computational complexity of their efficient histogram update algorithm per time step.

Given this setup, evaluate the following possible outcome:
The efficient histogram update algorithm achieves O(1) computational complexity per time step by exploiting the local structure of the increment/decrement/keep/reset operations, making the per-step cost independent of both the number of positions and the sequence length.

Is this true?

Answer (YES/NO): NO